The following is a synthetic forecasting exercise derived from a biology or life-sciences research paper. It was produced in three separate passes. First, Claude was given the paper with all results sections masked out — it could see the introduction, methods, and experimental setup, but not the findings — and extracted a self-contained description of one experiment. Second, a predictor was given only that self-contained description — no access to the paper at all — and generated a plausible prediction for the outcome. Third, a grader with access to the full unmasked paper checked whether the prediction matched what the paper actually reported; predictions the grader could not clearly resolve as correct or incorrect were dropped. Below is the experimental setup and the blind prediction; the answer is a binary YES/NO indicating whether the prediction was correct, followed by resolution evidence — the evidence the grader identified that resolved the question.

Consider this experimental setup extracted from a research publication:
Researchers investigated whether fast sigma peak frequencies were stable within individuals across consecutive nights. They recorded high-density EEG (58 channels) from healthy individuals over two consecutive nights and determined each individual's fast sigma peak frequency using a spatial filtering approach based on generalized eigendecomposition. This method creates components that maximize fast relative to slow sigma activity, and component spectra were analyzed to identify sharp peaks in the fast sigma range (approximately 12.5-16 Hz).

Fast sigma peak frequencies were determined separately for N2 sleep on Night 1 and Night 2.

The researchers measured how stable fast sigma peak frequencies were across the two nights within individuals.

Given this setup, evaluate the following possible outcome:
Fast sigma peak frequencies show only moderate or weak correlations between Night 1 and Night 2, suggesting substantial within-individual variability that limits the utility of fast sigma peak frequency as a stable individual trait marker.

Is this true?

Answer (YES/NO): NO